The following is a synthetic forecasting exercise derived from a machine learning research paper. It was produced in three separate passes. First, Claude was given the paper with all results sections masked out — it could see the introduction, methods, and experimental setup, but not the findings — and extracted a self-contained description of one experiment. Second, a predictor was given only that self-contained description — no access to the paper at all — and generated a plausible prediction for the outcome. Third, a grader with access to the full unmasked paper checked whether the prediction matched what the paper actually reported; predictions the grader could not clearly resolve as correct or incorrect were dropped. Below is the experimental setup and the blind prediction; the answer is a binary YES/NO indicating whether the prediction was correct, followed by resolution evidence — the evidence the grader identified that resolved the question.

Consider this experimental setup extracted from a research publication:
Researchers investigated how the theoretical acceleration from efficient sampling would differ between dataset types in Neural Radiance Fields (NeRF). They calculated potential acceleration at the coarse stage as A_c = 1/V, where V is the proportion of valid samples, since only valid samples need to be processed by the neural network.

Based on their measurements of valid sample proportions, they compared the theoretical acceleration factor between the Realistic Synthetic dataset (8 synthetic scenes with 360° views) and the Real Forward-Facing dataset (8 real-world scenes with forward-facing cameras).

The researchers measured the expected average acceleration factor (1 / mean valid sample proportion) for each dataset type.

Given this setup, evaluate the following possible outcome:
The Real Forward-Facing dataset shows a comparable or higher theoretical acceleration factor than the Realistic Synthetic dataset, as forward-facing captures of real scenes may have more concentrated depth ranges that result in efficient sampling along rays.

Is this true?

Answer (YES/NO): NO